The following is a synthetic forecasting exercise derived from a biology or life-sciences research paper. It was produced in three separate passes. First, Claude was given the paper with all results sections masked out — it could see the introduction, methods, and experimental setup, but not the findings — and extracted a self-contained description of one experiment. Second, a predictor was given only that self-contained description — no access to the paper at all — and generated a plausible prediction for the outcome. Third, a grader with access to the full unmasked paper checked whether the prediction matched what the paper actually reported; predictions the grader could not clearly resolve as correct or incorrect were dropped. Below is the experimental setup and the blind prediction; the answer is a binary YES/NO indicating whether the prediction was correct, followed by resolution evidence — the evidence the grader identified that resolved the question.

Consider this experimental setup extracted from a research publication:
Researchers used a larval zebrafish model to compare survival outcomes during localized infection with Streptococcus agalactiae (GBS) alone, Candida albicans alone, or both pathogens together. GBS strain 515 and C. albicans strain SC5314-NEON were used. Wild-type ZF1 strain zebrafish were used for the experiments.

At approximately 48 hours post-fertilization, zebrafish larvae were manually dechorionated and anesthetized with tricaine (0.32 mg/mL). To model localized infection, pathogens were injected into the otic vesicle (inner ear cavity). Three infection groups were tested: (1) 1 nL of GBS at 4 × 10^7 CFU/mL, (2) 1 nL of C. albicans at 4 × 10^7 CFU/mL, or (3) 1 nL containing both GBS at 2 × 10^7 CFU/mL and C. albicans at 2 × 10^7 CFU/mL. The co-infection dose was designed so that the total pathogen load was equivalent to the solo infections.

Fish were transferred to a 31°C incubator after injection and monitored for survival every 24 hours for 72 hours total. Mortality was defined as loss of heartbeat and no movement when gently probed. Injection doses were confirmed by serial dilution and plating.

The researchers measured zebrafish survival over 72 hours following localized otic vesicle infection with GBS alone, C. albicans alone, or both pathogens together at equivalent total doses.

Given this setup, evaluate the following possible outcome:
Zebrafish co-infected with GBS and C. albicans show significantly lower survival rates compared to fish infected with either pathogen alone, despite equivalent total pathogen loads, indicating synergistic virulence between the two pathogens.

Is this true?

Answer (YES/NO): YES